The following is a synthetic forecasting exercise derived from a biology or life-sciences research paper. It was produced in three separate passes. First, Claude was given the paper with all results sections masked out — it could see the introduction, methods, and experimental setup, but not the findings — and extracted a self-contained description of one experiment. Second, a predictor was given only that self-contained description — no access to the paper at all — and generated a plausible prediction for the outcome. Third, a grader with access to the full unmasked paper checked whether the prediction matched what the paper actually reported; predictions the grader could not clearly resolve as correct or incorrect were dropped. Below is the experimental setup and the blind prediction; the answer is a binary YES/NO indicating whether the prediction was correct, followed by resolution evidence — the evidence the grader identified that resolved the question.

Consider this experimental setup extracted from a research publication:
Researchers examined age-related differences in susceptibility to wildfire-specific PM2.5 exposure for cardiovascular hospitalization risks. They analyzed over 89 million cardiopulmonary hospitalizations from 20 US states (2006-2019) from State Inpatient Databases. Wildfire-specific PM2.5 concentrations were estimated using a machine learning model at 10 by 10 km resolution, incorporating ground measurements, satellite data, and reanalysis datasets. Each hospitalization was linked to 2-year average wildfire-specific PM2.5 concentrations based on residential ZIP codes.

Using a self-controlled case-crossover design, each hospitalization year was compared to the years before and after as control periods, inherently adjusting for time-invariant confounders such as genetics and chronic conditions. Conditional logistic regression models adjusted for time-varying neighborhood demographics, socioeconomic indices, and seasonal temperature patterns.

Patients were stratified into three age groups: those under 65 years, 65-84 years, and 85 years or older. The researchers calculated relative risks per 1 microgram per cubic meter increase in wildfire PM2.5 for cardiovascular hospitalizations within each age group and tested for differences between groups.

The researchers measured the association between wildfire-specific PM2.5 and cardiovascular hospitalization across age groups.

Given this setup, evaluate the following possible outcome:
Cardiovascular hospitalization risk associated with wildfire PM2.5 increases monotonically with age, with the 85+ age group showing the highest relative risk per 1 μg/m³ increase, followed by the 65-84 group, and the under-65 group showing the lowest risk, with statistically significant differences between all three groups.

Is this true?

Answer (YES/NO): NO